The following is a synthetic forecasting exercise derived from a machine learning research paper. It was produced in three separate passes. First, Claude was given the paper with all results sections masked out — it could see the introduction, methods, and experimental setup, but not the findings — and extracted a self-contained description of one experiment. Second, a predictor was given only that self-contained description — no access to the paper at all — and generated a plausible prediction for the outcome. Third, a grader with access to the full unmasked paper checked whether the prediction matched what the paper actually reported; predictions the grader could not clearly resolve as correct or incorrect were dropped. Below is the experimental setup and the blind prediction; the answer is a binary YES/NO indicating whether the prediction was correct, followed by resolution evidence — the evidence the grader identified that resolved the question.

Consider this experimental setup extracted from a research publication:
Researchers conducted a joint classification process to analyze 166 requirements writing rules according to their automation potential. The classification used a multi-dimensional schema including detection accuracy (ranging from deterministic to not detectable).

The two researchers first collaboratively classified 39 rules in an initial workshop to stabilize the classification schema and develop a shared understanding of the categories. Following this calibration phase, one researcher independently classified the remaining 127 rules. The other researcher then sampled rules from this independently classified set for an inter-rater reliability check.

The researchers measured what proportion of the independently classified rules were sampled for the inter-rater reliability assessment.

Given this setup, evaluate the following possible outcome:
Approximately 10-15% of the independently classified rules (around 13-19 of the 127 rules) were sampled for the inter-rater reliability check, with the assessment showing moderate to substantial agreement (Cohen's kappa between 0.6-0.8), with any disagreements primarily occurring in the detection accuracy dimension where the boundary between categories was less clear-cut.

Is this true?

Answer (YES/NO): NO